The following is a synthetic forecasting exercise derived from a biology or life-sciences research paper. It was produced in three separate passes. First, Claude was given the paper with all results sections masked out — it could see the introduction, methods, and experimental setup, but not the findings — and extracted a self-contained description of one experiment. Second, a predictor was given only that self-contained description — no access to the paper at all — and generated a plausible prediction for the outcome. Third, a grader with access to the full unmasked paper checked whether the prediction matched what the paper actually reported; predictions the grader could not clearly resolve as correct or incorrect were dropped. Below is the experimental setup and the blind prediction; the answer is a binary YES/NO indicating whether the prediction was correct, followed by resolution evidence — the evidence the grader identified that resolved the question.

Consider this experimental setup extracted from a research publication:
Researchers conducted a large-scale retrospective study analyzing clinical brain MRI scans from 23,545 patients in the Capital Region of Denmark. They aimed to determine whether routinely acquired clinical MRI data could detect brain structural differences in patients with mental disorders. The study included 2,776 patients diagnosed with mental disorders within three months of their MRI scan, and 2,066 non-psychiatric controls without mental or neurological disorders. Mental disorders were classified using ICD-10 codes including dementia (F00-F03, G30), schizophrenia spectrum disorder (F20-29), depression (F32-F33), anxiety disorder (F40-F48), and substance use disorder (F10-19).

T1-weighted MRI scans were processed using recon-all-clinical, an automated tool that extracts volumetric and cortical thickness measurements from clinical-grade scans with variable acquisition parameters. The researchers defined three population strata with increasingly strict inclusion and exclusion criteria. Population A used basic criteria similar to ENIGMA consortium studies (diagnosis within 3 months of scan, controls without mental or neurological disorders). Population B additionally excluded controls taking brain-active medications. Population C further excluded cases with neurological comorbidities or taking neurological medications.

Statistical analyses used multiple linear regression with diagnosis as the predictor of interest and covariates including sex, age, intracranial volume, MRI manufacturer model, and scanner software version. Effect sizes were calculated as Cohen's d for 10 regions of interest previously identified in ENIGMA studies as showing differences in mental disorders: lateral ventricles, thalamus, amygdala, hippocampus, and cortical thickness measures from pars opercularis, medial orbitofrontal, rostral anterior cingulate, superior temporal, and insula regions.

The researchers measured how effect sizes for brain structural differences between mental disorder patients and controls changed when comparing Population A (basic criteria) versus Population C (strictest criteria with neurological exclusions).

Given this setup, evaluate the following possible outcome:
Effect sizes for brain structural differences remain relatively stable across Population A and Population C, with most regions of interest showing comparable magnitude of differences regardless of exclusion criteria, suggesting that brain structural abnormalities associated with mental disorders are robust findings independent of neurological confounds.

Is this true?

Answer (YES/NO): NO